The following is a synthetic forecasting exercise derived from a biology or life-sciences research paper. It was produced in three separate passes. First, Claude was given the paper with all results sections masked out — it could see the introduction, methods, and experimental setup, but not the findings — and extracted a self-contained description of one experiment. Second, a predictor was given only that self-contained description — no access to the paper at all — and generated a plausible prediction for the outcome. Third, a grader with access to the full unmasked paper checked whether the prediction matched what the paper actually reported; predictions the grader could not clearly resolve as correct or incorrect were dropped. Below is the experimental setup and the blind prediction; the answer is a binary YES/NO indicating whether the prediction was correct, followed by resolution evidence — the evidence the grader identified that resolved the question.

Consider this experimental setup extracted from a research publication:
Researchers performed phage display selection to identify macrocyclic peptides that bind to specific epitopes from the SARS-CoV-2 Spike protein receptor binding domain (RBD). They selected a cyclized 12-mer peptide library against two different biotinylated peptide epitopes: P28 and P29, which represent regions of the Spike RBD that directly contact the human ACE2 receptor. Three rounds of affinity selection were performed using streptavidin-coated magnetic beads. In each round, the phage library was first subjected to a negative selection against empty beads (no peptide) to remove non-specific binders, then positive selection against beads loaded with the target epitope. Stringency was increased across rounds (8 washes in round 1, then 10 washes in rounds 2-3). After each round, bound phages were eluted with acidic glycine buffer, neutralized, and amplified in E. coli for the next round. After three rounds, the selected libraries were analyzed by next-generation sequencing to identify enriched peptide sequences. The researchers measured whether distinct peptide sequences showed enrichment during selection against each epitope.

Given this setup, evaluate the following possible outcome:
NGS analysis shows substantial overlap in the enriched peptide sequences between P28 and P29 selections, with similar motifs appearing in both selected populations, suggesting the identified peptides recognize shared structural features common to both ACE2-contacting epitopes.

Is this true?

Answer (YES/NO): NO